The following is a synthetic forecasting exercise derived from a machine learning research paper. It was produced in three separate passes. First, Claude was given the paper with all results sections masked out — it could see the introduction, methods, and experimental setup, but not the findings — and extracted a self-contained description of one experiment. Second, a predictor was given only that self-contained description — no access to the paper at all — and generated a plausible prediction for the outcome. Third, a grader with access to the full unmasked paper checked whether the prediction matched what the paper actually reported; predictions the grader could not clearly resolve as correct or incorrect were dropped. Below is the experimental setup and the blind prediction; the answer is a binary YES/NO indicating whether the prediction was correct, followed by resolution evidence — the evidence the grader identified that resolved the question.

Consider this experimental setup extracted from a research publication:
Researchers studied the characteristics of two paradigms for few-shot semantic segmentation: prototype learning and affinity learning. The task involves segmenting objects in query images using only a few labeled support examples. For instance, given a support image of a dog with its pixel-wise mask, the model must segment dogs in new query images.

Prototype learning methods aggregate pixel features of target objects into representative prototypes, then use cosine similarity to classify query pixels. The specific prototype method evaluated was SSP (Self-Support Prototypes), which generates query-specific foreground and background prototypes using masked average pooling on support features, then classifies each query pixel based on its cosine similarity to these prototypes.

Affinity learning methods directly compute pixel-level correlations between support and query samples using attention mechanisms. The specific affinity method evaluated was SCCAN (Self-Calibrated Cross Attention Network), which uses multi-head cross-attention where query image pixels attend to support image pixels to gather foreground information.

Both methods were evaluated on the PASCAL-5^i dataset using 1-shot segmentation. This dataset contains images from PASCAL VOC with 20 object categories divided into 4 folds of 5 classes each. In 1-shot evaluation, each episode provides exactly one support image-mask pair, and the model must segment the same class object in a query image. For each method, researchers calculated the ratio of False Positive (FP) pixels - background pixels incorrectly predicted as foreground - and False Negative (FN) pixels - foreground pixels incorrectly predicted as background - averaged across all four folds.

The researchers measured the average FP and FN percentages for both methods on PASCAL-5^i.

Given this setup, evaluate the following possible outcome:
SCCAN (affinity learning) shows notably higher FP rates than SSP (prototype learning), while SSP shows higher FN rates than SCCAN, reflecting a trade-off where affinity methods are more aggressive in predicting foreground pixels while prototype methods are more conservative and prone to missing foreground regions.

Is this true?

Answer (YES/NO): YES